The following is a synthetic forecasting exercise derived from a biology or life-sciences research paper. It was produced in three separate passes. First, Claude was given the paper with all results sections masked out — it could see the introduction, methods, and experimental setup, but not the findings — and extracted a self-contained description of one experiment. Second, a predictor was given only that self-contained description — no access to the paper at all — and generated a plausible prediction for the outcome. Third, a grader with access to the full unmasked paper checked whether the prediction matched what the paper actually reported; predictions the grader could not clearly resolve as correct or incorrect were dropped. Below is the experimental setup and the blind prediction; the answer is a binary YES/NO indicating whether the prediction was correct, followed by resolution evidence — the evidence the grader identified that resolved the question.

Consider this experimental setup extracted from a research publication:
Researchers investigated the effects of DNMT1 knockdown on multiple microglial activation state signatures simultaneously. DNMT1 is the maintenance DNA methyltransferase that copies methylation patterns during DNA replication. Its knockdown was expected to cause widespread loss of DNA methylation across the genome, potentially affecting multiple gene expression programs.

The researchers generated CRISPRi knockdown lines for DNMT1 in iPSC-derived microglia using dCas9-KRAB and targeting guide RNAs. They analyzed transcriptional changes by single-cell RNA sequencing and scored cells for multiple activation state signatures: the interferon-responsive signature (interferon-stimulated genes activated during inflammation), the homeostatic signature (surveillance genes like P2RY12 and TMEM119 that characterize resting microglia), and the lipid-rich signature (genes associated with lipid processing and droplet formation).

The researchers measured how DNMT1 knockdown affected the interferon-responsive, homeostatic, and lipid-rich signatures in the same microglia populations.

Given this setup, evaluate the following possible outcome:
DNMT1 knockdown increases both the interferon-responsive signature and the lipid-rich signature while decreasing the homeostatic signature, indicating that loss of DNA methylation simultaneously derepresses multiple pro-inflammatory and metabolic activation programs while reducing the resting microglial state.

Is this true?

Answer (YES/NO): NO